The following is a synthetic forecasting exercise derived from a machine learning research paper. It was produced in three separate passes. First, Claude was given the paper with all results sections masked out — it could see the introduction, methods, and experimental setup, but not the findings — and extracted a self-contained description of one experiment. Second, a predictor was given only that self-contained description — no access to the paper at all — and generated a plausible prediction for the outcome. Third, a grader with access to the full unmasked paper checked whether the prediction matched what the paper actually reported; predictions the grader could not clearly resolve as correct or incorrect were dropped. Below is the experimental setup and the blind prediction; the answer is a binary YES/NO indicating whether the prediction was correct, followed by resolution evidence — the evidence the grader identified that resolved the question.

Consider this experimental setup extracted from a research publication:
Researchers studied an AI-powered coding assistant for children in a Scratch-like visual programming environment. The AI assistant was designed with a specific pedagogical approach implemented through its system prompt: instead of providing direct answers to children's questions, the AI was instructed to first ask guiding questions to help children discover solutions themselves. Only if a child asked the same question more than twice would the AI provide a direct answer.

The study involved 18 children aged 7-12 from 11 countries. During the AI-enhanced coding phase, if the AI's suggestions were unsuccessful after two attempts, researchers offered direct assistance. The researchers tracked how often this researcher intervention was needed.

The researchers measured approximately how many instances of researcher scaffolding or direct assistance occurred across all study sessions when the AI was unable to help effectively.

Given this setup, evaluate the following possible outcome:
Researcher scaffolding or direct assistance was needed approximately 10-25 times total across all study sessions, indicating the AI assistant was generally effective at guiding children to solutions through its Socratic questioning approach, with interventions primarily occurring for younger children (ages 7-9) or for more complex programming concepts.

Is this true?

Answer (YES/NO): YES